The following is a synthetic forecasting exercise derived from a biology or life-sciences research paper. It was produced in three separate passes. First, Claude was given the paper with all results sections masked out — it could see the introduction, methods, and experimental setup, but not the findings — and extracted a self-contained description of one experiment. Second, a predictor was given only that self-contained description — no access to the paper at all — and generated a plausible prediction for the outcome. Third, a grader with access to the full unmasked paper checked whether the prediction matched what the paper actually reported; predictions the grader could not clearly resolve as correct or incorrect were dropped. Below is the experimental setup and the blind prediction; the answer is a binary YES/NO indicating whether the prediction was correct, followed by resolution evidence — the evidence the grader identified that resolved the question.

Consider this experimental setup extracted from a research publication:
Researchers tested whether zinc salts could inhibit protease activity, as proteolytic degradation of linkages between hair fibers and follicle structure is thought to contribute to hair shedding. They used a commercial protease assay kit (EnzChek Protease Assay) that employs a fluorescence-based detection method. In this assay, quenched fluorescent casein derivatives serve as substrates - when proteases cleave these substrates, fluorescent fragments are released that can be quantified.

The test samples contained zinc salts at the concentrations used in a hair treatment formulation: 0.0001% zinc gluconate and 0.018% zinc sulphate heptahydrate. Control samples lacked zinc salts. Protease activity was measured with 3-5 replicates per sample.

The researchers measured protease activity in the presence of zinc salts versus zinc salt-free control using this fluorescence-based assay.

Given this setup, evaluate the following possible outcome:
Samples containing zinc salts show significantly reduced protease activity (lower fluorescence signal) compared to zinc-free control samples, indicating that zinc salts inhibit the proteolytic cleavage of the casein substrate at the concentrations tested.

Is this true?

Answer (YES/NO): YES